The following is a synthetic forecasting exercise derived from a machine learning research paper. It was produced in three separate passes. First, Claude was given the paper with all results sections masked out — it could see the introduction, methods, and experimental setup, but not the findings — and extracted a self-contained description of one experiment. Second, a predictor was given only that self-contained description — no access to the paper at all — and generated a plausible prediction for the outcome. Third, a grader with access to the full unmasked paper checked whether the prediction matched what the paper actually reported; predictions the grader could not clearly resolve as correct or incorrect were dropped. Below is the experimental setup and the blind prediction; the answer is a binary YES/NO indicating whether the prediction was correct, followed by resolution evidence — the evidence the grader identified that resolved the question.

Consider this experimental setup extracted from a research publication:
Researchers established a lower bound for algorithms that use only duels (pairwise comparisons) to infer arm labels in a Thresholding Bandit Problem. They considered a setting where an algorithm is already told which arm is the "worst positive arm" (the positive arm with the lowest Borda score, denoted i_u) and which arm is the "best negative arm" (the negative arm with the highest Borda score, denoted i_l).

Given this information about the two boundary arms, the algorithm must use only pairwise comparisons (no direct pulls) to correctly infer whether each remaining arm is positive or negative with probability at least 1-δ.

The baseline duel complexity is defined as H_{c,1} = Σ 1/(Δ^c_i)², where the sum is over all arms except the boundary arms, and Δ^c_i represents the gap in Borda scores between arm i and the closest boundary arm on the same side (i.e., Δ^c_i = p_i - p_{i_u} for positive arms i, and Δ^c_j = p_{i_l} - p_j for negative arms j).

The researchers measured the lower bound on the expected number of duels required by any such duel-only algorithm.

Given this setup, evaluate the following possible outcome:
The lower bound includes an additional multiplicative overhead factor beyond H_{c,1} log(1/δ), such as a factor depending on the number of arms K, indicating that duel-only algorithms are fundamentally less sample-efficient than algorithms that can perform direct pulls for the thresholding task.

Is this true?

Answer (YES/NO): NO